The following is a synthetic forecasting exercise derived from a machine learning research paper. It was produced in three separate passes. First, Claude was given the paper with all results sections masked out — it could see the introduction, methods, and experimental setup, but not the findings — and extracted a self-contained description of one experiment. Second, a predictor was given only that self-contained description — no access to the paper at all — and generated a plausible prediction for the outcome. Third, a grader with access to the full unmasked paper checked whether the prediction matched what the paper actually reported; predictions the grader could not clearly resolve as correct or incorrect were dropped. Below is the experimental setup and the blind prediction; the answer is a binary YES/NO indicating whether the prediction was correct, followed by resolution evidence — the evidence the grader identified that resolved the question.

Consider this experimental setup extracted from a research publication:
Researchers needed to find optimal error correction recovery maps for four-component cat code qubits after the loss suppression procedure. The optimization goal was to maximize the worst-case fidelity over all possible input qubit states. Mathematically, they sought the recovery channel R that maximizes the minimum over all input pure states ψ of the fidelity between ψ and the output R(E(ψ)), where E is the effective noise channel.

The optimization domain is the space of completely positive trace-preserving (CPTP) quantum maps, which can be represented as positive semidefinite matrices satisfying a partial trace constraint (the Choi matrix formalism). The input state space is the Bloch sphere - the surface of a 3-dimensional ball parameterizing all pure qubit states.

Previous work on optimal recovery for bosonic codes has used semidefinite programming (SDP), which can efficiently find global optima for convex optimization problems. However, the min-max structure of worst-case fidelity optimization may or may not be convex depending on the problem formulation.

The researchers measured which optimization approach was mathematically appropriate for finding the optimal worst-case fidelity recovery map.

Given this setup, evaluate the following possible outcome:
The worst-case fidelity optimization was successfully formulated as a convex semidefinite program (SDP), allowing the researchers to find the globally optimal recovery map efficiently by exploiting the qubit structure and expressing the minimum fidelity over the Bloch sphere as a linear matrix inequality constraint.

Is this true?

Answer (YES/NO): NO